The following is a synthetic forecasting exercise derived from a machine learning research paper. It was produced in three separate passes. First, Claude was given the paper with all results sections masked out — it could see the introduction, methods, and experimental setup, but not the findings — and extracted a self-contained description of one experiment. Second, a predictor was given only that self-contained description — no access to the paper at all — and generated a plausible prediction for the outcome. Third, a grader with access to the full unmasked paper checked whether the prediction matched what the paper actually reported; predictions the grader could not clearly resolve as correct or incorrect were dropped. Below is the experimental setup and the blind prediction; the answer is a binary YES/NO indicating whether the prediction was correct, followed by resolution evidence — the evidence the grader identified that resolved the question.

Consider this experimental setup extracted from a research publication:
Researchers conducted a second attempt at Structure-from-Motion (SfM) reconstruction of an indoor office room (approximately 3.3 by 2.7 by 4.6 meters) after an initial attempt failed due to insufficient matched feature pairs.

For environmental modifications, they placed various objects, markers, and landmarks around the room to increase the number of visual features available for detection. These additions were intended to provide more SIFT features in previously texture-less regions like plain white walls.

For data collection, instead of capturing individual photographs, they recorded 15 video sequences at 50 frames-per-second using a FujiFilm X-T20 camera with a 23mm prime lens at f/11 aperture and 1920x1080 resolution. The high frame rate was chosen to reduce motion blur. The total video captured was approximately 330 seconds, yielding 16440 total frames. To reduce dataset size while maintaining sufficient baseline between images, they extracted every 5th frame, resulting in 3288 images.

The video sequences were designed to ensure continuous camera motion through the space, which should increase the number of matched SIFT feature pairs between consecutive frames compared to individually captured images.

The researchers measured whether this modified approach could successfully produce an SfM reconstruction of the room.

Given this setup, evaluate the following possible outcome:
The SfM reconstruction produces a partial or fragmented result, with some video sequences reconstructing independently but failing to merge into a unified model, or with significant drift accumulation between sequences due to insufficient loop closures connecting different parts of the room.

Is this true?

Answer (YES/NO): NO